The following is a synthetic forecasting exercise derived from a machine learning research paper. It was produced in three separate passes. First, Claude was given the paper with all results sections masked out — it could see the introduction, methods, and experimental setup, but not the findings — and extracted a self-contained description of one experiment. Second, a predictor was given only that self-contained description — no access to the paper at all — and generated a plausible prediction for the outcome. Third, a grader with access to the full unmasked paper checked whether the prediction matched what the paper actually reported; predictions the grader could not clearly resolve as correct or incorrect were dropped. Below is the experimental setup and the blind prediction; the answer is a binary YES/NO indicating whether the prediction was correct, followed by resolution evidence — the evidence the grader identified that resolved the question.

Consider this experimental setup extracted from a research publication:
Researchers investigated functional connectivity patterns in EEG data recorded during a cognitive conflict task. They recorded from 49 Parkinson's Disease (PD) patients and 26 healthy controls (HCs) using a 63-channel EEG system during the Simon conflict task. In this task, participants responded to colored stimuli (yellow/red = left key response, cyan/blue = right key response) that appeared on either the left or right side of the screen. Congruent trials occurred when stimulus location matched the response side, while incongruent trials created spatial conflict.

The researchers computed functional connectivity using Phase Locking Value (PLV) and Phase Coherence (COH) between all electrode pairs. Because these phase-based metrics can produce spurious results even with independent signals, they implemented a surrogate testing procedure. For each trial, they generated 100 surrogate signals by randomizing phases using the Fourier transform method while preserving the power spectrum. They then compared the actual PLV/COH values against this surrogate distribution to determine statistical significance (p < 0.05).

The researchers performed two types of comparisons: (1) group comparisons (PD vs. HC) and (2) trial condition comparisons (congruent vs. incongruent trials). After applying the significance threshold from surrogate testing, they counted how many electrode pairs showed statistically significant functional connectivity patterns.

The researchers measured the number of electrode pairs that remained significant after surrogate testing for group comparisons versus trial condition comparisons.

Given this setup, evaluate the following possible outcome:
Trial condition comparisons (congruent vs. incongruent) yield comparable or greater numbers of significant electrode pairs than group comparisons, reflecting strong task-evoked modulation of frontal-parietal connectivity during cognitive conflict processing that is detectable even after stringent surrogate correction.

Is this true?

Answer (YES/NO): NO